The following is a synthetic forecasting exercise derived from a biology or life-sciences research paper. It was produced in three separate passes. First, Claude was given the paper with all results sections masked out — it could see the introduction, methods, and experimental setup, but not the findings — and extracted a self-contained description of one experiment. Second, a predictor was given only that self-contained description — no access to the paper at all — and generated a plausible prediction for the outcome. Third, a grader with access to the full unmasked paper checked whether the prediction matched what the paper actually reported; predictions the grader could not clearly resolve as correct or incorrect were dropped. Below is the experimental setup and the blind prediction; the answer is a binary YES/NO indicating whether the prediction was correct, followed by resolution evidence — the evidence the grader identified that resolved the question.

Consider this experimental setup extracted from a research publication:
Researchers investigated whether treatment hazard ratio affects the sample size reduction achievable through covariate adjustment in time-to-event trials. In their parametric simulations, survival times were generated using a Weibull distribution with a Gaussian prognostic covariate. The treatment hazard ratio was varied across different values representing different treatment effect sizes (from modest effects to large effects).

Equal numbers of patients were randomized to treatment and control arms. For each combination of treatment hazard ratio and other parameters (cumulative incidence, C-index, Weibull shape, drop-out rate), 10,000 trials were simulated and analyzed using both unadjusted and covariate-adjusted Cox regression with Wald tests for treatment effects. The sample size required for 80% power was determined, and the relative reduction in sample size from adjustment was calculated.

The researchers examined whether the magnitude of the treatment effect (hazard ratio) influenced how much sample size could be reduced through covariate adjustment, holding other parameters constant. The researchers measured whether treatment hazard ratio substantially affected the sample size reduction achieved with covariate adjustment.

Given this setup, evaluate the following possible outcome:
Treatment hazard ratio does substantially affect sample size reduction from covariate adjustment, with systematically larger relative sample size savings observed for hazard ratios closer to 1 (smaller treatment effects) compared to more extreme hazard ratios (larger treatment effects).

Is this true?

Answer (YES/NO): NO